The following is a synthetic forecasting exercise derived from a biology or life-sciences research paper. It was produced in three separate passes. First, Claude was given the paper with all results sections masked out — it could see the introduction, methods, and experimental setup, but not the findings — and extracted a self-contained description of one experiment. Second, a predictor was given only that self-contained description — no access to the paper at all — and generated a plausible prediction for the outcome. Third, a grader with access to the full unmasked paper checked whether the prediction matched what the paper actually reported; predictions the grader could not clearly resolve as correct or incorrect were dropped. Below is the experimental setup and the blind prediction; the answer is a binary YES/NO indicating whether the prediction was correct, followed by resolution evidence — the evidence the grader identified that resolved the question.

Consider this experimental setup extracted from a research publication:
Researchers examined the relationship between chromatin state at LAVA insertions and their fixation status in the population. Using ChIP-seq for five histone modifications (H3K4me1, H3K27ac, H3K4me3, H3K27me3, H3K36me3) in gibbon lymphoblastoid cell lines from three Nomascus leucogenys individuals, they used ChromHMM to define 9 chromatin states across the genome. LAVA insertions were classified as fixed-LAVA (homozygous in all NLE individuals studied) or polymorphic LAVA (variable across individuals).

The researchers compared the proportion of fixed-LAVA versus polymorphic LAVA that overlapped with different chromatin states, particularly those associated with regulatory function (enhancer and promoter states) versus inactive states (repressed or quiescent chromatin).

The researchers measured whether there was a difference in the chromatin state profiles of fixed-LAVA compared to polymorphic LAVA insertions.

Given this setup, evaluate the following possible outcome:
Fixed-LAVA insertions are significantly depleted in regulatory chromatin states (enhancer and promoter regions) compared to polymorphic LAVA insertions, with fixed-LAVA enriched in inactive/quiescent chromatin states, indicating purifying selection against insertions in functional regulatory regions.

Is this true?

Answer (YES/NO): NO